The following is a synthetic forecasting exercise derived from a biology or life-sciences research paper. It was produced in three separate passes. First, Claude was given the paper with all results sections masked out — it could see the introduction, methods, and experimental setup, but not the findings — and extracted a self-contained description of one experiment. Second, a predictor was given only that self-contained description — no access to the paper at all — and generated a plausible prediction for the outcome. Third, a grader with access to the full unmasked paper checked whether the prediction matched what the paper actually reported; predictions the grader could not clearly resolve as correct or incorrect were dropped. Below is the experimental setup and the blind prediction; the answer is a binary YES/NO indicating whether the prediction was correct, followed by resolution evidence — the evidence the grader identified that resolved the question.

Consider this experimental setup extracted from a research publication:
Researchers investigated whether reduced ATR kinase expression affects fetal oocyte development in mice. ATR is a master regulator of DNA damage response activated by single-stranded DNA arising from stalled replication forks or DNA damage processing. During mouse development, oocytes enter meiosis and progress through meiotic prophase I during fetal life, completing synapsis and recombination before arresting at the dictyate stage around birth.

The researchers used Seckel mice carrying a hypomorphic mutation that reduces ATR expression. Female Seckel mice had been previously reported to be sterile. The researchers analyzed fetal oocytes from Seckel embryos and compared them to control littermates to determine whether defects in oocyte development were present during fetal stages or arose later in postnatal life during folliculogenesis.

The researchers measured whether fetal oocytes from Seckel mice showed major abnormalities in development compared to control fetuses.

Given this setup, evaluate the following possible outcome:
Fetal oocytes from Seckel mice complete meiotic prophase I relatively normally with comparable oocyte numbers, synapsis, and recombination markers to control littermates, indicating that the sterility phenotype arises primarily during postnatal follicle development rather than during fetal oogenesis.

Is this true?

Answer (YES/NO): YES